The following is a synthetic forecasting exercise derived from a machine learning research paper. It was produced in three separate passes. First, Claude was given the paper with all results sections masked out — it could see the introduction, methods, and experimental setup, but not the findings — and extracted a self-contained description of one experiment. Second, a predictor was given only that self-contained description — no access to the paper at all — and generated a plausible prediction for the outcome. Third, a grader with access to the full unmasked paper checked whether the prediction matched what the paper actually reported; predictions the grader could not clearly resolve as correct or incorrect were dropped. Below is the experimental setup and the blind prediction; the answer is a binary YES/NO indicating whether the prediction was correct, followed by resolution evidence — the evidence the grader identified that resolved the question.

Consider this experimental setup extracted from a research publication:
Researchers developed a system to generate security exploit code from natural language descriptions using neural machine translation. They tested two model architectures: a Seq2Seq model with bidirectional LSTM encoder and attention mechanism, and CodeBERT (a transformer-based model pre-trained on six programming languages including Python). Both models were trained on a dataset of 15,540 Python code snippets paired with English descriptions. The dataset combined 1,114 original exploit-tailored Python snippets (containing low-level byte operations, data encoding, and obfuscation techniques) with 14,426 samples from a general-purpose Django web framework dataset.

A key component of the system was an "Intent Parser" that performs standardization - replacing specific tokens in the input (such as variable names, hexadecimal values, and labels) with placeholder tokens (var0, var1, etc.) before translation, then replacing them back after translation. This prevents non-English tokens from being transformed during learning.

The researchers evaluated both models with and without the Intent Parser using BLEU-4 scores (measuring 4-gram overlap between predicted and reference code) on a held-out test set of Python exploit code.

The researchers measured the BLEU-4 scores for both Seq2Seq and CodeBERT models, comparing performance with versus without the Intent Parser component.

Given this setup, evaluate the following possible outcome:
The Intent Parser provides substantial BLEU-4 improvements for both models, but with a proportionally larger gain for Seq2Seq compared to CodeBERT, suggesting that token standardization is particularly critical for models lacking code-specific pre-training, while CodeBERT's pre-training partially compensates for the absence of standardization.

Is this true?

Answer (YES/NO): YES